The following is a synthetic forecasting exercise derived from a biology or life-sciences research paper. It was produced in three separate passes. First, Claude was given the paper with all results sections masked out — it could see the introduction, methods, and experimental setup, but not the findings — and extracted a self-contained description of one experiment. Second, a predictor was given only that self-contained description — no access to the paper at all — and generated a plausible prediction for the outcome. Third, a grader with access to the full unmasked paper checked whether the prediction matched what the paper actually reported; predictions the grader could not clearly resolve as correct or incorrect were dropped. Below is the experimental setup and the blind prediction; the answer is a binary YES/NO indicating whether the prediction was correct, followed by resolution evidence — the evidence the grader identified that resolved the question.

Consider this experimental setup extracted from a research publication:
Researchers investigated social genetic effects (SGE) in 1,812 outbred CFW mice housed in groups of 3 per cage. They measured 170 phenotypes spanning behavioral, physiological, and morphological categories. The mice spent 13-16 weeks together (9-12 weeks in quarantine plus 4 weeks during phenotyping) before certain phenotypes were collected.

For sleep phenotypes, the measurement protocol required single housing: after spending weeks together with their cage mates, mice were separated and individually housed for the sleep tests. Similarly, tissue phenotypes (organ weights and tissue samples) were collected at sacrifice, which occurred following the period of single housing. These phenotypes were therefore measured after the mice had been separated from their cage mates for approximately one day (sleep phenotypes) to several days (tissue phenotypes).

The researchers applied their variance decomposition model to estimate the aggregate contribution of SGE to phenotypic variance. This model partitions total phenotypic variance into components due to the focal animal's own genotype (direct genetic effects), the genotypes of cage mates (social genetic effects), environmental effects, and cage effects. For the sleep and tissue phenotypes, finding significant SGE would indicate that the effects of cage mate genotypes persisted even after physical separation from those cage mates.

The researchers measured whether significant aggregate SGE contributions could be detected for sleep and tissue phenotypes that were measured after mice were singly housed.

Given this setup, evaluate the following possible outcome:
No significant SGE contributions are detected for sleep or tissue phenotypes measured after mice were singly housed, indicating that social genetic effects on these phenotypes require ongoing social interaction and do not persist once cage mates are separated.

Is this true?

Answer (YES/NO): NO